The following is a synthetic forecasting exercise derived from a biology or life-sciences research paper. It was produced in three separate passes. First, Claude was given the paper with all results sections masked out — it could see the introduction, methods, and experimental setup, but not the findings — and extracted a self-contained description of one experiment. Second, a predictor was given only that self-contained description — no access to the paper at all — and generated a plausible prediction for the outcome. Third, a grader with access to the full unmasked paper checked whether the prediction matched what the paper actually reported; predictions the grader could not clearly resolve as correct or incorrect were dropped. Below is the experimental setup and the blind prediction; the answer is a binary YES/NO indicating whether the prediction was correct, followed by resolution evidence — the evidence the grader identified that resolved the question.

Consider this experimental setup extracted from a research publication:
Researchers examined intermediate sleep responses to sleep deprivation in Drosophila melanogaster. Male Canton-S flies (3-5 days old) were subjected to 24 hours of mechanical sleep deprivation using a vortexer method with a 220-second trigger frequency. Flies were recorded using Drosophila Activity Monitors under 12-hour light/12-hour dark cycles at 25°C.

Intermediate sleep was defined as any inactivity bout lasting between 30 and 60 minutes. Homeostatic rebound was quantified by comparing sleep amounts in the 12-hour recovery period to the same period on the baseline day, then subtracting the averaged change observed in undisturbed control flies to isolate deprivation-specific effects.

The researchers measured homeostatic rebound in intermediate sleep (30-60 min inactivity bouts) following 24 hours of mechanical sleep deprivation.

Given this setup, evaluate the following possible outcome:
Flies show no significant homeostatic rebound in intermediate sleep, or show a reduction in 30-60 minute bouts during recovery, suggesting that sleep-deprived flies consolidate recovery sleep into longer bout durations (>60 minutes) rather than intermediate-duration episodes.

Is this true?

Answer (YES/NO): YES